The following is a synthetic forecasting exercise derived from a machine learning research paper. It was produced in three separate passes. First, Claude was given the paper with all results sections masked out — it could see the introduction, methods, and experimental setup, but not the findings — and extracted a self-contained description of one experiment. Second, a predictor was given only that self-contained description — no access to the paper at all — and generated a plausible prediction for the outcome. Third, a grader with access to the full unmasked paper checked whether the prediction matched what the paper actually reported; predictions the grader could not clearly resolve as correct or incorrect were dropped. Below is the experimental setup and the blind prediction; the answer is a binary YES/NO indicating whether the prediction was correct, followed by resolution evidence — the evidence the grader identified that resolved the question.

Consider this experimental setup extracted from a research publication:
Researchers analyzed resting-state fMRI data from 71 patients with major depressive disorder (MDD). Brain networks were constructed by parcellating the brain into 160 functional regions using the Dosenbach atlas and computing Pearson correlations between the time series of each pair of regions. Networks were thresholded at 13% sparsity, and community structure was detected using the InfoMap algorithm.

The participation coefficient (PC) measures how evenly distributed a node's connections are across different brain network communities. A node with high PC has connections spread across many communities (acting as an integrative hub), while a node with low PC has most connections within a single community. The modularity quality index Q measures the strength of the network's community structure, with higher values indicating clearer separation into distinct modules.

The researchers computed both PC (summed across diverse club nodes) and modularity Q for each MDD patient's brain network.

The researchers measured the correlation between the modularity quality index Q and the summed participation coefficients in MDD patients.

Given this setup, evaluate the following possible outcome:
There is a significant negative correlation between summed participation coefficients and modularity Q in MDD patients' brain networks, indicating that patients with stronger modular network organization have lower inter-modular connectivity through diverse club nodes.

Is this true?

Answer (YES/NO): NO